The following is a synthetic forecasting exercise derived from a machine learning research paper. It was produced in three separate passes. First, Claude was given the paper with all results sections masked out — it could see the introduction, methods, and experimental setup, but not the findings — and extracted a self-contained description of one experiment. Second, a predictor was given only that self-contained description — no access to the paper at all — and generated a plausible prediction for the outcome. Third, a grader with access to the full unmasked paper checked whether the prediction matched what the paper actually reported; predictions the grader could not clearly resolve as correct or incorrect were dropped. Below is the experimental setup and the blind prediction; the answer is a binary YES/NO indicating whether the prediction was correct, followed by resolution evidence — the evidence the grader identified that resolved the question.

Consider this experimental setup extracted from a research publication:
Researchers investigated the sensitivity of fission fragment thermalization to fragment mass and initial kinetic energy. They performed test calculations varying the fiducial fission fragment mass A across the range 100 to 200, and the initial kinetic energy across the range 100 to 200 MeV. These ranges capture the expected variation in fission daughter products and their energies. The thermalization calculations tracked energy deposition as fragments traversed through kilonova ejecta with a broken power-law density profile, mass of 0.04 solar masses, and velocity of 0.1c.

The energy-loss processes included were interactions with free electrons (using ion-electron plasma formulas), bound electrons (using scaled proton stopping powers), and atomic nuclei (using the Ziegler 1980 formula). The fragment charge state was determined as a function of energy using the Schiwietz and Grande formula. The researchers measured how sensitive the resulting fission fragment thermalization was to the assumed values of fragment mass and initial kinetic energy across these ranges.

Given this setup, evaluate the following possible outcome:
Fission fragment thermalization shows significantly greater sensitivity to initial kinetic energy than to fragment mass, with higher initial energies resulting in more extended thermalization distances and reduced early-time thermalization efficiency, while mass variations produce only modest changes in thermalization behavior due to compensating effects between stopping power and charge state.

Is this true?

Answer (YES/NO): NO